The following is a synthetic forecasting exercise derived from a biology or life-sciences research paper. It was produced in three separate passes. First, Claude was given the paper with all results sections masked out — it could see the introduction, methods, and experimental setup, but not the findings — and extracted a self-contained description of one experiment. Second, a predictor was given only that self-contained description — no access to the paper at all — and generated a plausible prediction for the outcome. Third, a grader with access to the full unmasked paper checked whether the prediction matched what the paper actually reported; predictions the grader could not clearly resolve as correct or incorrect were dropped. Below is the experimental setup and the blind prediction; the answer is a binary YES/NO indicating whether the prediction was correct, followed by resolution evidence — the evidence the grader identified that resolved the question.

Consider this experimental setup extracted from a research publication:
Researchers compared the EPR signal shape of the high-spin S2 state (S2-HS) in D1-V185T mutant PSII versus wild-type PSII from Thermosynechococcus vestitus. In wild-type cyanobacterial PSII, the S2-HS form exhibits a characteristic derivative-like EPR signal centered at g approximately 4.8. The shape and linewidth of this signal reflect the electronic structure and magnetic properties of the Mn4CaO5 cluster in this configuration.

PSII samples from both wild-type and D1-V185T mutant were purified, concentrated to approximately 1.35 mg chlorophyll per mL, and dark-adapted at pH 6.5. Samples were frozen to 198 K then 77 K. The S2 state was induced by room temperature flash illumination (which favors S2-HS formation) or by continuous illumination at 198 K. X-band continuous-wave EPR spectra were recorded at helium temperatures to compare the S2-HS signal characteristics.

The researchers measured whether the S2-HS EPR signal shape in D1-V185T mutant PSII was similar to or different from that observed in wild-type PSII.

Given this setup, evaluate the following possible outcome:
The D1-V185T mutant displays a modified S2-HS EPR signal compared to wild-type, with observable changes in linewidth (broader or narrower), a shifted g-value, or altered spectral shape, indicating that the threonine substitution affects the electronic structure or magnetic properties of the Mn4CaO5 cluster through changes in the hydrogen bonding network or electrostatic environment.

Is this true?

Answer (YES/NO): YES